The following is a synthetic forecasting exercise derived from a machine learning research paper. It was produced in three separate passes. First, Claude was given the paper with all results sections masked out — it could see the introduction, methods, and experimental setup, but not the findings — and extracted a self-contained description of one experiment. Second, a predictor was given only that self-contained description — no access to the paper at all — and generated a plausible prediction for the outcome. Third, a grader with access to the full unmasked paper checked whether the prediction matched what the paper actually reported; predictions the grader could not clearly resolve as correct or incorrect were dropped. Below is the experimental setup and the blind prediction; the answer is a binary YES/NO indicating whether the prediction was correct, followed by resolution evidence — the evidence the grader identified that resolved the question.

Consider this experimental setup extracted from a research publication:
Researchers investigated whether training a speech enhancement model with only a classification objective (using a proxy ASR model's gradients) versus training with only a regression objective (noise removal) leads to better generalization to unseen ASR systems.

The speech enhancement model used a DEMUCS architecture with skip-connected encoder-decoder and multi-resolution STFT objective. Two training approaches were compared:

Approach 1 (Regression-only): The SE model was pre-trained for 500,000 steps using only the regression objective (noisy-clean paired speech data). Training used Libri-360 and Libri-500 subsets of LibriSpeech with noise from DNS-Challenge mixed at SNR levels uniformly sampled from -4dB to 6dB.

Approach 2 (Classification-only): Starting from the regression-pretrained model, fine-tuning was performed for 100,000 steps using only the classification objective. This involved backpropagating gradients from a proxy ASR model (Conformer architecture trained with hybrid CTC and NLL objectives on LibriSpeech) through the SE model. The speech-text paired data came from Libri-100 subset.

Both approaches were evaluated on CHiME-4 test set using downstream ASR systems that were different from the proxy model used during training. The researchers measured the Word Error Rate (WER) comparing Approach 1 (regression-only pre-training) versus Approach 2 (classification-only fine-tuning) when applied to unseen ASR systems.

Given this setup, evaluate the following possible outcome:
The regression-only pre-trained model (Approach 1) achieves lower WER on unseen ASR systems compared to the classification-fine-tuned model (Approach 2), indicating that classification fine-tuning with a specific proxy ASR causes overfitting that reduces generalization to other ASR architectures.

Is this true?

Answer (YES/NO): NO